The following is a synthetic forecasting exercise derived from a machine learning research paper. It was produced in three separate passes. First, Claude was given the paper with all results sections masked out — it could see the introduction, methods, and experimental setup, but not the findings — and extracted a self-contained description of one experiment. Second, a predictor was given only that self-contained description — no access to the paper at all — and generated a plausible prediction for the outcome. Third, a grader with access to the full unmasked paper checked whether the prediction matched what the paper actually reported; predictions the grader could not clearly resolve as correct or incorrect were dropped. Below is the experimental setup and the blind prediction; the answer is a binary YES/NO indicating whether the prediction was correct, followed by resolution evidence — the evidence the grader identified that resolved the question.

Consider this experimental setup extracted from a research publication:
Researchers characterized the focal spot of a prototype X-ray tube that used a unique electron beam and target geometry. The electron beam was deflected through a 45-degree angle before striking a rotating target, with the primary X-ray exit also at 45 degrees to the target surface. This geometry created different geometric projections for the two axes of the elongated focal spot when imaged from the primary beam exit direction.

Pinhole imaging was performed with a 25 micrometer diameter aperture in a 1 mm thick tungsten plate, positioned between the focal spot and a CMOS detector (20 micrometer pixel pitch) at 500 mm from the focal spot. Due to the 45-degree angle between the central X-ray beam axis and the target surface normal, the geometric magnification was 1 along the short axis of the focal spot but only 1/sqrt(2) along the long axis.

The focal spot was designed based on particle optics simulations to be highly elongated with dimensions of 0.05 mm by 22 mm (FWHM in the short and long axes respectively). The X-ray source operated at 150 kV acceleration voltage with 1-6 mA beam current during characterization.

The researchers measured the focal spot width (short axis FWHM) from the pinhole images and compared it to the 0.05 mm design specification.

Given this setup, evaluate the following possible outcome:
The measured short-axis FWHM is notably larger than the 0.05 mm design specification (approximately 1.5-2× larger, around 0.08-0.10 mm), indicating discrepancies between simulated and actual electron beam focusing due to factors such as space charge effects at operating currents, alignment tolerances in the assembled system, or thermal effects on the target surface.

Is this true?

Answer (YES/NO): NO